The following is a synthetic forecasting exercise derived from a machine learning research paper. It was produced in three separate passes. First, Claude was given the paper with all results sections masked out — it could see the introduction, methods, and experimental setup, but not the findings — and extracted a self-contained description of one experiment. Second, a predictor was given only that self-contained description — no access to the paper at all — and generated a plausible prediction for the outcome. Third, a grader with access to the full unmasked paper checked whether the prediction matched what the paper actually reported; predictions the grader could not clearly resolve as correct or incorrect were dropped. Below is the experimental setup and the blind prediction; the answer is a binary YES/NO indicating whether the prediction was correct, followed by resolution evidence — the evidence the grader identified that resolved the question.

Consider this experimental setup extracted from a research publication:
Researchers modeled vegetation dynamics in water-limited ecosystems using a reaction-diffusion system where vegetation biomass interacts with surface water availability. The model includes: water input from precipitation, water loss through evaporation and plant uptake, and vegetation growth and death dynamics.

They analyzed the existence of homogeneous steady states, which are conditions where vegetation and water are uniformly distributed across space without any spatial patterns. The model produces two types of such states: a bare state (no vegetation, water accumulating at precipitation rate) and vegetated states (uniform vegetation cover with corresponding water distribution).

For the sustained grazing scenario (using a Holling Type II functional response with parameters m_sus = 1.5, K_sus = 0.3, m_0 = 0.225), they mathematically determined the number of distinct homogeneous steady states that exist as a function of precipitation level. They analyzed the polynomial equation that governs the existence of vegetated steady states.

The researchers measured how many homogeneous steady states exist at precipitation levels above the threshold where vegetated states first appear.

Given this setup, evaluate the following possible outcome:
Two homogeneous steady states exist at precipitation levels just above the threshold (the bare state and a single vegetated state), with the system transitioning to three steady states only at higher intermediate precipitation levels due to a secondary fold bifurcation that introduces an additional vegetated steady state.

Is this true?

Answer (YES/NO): NO